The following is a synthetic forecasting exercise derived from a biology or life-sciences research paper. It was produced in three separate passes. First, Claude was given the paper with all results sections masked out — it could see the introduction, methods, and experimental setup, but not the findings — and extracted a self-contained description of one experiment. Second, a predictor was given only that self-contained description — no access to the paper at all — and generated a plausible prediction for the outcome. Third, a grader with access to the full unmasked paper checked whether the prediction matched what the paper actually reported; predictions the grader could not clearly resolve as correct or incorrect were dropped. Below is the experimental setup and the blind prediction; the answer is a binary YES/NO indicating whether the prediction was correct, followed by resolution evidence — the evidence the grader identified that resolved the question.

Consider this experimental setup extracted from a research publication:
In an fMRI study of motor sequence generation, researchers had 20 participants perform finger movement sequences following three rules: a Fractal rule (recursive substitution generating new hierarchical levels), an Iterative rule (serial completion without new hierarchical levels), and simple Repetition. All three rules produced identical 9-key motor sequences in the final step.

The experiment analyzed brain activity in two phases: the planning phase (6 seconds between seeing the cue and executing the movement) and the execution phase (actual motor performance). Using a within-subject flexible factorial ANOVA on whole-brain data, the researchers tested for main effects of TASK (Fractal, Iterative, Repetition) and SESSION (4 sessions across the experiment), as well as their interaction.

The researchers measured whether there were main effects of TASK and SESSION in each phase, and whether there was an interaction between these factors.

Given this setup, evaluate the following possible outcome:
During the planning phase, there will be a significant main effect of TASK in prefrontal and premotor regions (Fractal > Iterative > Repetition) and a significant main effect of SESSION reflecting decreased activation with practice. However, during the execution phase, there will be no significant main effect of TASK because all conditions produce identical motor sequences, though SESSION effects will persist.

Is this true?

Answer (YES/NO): NO